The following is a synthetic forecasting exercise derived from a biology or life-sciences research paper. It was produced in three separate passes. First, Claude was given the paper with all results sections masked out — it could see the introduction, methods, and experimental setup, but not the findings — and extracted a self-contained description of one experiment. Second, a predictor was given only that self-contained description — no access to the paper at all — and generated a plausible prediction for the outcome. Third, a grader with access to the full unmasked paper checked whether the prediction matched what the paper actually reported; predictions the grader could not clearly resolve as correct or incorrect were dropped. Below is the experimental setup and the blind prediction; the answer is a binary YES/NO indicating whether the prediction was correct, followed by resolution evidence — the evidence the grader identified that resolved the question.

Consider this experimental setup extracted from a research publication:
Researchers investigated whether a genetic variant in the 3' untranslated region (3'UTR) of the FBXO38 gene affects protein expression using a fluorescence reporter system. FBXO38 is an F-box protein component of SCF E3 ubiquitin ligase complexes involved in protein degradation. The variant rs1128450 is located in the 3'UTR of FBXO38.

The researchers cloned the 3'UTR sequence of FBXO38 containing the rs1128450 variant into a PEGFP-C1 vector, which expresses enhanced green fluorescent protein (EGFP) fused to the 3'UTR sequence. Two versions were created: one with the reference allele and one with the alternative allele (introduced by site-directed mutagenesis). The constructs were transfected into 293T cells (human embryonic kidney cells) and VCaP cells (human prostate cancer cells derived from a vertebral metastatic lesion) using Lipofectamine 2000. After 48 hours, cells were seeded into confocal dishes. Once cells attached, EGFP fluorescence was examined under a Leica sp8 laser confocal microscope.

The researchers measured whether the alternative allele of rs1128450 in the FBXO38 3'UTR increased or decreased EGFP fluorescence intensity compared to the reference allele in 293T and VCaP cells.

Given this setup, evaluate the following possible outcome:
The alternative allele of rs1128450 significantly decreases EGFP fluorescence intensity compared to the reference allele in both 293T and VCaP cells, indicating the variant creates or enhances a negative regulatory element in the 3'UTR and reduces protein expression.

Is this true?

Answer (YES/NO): NO